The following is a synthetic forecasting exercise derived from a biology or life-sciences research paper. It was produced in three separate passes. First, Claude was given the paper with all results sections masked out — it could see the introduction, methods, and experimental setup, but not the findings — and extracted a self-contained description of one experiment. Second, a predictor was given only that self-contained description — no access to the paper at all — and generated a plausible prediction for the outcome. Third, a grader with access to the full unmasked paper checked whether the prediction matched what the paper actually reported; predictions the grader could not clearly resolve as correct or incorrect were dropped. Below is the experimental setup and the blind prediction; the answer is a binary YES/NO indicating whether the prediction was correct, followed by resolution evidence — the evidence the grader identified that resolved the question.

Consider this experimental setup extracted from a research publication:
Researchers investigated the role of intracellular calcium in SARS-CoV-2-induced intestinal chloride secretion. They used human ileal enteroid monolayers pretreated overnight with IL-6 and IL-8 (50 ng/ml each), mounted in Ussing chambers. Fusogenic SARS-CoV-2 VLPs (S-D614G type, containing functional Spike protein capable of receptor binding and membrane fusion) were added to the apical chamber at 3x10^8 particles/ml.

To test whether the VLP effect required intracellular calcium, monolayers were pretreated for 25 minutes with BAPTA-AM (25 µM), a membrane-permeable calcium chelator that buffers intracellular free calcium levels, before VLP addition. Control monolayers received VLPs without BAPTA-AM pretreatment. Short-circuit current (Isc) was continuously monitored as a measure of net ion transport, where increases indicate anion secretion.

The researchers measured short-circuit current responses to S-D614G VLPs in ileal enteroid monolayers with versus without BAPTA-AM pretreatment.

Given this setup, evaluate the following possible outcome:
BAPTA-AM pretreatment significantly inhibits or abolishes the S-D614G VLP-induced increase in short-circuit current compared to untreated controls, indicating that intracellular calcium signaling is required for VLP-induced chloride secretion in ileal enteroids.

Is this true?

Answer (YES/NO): YES